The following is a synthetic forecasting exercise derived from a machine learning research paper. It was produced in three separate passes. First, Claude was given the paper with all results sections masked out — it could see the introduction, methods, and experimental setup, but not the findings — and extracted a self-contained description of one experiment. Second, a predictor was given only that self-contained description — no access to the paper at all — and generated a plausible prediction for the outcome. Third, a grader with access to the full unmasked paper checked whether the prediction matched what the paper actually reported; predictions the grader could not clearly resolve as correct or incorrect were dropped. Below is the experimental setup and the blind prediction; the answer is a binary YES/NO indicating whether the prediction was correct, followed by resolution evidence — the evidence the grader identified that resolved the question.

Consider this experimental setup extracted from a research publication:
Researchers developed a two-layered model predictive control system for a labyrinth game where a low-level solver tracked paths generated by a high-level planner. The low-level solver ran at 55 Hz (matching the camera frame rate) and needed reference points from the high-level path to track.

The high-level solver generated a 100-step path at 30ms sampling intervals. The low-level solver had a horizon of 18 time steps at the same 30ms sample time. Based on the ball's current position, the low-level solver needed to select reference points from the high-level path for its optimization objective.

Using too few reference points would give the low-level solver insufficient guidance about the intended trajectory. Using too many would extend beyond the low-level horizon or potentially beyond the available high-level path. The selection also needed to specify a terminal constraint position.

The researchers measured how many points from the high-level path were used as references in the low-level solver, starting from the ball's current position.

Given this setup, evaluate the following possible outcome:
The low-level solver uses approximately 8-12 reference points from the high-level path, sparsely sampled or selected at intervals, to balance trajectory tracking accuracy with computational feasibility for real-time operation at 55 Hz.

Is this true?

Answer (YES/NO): NO